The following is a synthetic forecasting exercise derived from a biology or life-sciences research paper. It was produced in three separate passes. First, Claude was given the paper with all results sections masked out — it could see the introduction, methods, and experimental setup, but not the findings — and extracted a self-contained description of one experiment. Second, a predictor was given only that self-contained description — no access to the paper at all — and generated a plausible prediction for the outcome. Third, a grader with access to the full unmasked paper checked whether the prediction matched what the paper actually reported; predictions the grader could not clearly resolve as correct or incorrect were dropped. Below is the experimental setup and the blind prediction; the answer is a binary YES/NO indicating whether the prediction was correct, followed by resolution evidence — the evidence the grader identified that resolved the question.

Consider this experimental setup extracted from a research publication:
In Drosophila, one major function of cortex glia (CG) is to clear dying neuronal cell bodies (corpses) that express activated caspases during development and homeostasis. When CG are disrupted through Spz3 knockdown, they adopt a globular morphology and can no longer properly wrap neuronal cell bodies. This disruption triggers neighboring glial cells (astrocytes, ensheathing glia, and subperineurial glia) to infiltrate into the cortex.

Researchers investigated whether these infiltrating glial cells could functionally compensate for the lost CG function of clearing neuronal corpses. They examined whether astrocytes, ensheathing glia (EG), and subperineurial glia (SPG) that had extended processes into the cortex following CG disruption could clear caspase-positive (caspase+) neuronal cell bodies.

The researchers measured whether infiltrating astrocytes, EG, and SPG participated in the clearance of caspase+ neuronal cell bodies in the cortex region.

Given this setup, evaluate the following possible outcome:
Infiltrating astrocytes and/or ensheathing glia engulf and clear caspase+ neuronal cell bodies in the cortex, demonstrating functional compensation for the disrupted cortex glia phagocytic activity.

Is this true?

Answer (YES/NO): YES